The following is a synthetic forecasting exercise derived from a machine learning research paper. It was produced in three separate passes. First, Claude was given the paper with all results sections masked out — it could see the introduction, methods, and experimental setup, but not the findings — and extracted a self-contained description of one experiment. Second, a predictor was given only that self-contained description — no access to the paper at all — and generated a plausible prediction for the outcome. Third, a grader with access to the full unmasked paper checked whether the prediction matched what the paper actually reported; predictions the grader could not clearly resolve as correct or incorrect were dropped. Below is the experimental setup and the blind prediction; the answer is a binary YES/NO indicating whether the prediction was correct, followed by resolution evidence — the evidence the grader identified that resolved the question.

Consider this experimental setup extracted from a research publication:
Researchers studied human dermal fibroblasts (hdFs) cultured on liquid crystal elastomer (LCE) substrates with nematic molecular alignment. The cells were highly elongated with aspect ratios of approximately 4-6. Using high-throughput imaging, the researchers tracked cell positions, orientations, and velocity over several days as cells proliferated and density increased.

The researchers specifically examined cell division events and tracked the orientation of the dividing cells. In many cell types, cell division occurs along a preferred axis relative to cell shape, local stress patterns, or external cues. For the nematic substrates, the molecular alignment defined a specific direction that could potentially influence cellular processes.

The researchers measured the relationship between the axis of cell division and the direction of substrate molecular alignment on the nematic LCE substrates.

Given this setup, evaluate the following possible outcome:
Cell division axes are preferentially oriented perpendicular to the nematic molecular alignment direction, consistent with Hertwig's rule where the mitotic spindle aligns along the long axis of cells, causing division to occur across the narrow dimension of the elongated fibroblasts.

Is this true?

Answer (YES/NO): NO